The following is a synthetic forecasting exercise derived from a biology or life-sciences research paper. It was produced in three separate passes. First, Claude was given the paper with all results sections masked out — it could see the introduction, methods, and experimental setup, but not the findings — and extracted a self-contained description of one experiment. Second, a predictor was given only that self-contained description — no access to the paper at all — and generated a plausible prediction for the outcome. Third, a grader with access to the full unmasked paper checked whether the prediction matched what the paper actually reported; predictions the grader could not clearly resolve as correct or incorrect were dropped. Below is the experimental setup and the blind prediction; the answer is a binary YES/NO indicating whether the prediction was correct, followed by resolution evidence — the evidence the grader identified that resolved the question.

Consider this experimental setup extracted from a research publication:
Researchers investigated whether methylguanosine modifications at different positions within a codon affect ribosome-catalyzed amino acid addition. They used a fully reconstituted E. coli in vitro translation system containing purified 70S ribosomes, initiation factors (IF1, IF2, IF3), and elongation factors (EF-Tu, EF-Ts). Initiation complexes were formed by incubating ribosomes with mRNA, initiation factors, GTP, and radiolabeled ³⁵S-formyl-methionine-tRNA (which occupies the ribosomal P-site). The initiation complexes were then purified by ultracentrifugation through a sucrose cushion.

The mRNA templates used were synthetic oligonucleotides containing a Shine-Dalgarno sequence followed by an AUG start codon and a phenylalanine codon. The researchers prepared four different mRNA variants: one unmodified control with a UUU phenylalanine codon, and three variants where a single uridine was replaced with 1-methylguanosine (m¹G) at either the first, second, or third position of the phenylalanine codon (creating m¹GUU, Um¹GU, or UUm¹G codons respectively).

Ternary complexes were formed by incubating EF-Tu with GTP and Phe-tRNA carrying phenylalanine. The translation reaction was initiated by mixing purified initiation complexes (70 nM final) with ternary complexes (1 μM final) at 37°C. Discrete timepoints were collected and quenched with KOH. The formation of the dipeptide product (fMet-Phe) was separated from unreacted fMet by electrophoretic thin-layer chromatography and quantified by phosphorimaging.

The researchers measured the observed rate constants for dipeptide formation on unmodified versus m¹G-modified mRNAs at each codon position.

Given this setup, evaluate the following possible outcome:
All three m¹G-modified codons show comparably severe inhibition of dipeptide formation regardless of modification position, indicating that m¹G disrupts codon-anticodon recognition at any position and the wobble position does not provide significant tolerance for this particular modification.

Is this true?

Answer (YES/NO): NO